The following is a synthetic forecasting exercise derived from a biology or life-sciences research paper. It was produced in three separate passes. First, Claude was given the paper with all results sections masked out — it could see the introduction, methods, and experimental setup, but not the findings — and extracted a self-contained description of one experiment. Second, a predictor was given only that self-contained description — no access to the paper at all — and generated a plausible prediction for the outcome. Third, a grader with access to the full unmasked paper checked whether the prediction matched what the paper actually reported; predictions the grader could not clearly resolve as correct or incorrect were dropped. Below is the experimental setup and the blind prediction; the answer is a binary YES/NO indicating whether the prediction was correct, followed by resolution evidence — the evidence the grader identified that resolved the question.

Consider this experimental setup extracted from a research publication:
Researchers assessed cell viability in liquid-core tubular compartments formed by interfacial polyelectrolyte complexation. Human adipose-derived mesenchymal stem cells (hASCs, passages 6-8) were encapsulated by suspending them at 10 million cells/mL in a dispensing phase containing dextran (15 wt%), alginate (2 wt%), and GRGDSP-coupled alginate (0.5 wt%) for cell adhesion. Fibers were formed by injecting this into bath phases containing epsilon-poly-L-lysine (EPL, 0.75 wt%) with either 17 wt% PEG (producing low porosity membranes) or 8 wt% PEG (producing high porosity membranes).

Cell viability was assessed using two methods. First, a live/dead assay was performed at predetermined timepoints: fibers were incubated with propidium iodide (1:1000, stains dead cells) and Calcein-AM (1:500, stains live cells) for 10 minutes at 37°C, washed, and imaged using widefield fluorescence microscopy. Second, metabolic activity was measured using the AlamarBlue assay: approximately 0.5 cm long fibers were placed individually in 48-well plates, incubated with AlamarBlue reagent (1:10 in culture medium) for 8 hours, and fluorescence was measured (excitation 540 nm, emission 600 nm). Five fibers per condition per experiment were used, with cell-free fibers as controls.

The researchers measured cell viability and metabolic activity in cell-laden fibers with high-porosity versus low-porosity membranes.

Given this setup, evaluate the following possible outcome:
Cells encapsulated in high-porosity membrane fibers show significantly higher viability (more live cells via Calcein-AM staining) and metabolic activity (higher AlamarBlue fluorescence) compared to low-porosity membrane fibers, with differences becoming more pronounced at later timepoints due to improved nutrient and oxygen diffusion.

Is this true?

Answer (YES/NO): NO